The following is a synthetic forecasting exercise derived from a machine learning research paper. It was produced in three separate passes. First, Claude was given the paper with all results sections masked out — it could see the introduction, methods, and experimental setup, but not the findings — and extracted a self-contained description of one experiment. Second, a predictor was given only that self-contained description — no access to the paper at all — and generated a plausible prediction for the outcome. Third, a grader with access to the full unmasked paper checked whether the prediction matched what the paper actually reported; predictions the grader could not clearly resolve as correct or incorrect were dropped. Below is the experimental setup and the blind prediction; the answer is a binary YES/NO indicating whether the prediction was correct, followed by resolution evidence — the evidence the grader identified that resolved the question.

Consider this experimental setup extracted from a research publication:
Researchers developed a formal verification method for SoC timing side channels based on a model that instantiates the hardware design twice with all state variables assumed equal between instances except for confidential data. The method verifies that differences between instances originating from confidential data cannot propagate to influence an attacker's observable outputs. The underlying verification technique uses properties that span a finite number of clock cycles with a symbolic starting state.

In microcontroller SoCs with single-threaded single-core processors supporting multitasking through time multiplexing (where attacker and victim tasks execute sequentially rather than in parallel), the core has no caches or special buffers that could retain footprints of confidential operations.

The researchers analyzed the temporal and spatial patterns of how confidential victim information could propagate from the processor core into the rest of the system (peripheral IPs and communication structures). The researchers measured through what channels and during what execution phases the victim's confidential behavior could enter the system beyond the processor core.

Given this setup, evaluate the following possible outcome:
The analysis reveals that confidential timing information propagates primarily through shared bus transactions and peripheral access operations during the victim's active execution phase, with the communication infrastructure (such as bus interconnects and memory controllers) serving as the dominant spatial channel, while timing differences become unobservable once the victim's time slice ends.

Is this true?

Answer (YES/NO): NO